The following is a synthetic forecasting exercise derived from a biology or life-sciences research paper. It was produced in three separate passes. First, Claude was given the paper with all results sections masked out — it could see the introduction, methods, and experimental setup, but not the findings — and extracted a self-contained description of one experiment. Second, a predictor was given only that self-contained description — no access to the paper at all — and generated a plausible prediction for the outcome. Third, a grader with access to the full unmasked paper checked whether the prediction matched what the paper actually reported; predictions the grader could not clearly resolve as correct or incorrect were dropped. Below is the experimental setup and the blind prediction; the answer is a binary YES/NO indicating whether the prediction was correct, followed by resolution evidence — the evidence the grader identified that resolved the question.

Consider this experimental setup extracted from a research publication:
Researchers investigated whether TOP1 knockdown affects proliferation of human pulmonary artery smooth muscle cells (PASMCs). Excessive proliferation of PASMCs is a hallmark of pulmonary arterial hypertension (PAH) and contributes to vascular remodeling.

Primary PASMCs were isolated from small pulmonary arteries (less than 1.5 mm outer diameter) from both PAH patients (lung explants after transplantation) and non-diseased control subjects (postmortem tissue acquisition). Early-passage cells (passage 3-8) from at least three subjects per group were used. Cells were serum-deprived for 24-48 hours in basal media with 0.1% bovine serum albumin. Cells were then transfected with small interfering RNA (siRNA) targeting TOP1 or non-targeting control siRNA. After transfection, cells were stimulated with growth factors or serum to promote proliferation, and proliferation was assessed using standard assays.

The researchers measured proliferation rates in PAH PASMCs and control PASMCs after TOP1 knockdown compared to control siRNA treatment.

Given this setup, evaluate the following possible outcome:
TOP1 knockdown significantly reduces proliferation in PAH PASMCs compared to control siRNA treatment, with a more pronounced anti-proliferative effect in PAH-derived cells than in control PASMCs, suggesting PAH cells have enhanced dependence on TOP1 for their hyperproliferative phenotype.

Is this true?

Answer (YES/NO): YES